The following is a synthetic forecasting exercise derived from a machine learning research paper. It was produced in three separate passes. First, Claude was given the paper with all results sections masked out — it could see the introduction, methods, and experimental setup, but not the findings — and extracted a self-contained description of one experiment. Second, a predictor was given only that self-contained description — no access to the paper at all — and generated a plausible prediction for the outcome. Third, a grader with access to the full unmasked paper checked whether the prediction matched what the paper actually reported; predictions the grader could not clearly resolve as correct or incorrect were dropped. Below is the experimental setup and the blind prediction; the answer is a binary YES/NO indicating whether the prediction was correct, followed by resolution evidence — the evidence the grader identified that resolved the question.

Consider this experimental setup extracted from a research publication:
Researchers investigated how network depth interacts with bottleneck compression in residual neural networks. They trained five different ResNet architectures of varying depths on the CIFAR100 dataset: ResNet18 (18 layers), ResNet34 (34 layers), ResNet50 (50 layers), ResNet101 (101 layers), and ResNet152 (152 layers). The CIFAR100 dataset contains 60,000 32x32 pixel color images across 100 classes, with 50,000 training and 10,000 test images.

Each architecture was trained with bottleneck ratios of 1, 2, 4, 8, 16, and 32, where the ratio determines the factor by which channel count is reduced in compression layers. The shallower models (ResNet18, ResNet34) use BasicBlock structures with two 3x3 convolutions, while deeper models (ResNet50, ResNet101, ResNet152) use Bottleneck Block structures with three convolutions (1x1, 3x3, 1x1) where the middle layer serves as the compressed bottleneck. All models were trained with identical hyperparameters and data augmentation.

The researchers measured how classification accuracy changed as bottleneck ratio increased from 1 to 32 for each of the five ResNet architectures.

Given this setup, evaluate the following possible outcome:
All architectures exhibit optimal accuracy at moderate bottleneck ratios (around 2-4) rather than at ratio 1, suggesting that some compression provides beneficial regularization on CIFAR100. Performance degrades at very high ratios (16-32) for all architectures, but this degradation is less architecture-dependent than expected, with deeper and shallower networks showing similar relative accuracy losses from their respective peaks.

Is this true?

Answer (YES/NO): NO